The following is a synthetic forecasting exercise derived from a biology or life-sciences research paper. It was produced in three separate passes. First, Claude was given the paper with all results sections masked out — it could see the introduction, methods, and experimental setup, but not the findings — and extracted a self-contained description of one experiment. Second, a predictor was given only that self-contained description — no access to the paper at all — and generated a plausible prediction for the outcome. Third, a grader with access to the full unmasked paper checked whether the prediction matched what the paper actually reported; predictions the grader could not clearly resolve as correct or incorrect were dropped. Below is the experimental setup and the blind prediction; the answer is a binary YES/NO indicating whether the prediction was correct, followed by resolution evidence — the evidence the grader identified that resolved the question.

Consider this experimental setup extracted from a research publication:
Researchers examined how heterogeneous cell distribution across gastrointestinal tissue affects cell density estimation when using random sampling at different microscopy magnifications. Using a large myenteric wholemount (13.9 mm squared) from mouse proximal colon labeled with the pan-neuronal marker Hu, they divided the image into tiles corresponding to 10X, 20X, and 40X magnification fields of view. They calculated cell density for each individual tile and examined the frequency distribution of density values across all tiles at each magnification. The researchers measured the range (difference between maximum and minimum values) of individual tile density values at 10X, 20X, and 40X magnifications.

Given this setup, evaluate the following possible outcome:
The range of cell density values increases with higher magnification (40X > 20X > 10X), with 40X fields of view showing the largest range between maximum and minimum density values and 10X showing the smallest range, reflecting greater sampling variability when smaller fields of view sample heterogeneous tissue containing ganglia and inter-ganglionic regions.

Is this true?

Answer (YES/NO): YES